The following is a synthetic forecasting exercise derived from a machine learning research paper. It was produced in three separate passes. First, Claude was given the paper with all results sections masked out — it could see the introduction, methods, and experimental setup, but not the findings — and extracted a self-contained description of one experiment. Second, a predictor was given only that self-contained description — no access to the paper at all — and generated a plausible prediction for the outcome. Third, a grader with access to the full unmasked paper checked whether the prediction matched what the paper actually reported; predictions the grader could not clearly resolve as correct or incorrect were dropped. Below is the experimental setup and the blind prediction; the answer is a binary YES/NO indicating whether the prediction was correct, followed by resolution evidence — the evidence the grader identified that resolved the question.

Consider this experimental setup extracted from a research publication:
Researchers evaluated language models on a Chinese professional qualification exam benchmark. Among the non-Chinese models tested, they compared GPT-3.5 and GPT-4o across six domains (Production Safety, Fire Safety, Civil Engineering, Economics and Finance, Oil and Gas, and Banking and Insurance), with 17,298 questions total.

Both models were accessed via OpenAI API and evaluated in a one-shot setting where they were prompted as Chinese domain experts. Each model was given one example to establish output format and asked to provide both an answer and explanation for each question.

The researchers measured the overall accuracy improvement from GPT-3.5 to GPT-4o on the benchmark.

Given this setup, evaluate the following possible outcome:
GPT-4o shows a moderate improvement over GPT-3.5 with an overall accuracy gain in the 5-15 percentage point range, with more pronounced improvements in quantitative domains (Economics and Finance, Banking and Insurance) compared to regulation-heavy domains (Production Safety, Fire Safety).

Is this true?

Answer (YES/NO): NO